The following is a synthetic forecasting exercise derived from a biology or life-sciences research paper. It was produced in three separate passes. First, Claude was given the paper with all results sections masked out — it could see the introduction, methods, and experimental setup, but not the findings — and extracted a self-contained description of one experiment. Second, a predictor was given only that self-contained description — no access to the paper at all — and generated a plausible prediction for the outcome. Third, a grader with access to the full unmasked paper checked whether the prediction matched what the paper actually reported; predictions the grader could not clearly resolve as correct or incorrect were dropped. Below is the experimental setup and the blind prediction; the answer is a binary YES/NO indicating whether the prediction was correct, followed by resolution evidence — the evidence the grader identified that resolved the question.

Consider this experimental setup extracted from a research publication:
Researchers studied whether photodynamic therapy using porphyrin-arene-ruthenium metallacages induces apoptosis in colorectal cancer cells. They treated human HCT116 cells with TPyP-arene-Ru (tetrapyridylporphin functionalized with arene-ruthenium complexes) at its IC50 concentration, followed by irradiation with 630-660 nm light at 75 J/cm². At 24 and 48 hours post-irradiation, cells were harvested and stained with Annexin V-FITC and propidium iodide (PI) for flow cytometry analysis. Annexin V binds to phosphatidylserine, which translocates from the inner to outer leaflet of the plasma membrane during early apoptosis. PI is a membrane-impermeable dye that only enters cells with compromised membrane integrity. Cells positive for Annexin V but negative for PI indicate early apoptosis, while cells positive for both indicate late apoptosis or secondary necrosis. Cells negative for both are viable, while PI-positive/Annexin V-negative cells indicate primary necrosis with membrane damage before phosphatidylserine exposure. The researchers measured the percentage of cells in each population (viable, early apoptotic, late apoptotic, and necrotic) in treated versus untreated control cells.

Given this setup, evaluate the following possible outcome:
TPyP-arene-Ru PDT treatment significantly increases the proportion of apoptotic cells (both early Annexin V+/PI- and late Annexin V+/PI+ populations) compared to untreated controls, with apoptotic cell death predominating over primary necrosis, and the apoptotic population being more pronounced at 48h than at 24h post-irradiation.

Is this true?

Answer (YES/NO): YES